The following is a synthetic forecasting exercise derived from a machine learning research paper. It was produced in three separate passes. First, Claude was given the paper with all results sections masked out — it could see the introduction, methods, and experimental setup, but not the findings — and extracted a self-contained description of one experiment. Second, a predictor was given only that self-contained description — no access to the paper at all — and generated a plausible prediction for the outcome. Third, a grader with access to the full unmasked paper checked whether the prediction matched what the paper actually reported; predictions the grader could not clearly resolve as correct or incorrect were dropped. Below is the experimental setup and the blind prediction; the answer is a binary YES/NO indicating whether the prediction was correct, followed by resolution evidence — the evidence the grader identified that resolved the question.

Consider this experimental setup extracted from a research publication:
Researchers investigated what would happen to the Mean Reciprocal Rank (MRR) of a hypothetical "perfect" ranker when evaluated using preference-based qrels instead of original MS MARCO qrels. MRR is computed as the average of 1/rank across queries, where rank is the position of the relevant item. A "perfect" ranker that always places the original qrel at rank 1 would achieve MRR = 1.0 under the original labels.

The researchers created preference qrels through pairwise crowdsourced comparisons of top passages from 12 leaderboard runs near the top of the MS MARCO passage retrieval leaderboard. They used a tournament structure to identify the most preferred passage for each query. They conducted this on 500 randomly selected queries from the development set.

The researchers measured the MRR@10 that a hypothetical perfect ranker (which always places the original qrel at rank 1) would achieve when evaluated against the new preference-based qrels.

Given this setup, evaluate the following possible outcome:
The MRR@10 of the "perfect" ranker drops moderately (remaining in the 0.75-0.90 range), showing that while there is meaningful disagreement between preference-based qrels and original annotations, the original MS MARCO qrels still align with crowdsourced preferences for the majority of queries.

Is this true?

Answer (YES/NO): NO